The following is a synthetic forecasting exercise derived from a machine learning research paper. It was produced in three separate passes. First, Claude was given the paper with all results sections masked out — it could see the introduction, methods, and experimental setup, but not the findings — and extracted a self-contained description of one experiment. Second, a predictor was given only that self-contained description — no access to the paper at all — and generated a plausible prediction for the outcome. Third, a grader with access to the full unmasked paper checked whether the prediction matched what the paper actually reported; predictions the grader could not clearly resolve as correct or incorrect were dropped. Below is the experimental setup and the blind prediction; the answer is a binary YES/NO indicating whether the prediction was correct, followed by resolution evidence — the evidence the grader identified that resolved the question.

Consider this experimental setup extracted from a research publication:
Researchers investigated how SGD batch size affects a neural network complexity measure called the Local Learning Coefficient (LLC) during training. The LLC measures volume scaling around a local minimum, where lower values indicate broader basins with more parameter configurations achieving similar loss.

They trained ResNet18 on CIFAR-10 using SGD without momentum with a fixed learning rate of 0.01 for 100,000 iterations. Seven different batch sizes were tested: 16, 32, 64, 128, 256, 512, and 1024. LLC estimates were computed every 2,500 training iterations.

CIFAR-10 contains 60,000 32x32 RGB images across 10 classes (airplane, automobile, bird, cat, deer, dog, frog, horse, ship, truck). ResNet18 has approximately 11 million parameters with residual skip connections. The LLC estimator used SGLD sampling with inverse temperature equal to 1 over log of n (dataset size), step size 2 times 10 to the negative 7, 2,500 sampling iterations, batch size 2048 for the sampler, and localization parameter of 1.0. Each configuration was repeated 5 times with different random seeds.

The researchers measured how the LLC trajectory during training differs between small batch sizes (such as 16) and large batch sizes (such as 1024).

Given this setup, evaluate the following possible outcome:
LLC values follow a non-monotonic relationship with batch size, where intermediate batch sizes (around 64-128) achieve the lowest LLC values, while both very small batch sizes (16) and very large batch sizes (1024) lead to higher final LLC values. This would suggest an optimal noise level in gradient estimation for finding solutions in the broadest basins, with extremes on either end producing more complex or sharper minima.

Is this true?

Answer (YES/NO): NO